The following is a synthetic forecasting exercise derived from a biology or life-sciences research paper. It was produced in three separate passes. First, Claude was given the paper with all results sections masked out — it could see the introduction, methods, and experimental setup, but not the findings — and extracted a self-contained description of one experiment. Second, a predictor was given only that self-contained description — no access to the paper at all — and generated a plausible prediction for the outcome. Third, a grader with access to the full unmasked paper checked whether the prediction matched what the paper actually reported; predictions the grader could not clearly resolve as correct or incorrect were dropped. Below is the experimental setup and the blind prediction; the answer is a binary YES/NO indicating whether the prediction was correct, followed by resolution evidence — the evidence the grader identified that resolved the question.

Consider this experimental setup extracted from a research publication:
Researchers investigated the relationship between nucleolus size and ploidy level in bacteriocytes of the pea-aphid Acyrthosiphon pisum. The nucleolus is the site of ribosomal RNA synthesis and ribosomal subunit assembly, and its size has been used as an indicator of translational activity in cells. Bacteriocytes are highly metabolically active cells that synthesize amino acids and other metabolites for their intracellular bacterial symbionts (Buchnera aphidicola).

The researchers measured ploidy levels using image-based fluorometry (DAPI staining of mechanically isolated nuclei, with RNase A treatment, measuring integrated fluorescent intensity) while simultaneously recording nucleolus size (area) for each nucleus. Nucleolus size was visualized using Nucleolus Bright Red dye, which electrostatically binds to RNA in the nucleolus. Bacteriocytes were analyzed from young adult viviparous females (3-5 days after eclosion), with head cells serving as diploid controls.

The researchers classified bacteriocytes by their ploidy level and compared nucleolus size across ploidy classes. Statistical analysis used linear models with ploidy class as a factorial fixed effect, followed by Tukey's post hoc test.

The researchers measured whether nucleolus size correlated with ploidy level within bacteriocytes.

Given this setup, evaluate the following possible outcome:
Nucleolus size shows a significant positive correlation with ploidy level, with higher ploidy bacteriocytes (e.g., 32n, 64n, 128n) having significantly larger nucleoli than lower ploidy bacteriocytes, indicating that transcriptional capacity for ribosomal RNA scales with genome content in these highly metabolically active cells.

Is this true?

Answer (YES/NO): YES